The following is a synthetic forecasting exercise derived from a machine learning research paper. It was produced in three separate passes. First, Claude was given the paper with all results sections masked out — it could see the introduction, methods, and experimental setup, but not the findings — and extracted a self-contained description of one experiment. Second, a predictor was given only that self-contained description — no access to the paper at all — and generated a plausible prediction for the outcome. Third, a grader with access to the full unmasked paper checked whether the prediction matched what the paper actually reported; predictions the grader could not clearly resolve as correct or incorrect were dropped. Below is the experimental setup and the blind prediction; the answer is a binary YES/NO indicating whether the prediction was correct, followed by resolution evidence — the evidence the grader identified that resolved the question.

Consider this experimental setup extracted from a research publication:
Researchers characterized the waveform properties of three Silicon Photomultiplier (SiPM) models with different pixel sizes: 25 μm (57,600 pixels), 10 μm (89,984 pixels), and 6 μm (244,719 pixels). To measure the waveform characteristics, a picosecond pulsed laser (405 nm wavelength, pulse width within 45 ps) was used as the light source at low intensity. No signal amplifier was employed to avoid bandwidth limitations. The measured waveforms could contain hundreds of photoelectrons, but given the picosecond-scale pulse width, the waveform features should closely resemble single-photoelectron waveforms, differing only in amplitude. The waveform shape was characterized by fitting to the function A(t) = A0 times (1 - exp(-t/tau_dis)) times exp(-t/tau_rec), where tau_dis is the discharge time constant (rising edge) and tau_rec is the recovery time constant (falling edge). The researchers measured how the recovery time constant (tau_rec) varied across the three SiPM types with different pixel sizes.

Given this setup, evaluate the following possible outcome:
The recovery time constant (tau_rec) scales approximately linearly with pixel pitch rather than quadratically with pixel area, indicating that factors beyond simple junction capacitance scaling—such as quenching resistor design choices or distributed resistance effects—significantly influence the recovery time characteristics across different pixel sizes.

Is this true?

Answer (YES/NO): NO